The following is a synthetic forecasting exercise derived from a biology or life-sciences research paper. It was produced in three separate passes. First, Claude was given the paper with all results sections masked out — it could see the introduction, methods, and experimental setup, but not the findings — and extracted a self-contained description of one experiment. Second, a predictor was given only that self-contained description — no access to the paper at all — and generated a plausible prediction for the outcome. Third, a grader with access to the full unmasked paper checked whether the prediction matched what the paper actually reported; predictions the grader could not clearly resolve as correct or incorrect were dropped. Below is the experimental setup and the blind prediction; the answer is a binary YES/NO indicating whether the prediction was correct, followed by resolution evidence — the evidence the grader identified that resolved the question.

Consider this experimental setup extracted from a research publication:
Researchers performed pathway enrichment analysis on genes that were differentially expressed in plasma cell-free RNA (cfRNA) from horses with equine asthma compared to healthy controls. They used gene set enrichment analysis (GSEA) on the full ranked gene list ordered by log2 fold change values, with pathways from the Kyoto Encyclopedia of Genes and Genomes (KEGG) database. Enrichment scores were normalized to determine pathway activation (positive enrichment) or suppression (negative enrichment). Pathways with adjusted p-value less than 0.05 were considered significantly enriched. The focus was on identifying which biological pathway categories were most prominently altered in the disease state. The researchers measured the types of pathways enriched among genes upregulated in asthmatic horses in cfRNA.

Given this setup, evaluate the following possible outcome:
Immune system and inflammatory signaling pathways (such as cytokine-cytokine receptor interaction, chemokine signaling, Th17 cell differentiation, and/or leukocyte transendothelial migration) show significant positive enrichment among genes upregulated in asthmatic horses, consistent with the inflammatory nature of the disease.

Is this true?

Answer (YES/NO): NO